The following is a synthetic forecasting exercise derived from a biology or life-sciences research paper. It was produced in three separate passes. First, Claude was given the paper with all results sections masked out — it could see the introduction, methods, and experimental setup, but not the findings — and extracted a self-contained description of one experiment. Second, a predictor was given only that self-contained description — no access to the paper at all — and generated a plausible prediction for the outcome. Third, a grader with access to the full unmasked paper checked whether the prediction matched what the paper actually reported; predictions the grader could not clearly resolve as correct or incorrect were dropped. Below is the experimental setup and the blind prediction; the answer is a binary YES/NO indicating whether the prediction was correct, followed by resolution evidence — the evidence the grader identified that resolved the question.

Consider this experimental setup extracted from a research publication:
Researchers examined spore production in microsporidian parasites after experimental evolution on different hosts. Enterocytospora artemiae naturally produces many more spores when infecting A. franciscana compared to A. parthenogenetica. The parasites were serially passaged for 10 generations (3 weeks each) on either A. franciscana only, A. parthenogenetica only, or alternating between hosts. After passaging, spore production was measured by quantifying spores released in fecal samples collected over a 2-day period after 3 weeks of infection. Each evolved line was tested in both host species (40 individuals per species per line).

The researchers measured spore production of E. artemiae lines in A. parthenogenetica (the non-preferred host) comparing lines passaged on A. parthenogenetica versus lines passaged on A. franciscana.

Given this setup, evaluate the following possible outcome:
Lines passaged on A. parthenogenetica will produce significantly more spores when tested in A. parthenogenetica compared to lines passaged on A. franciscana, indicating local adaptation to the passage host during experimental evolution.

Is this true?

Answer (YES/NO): NO